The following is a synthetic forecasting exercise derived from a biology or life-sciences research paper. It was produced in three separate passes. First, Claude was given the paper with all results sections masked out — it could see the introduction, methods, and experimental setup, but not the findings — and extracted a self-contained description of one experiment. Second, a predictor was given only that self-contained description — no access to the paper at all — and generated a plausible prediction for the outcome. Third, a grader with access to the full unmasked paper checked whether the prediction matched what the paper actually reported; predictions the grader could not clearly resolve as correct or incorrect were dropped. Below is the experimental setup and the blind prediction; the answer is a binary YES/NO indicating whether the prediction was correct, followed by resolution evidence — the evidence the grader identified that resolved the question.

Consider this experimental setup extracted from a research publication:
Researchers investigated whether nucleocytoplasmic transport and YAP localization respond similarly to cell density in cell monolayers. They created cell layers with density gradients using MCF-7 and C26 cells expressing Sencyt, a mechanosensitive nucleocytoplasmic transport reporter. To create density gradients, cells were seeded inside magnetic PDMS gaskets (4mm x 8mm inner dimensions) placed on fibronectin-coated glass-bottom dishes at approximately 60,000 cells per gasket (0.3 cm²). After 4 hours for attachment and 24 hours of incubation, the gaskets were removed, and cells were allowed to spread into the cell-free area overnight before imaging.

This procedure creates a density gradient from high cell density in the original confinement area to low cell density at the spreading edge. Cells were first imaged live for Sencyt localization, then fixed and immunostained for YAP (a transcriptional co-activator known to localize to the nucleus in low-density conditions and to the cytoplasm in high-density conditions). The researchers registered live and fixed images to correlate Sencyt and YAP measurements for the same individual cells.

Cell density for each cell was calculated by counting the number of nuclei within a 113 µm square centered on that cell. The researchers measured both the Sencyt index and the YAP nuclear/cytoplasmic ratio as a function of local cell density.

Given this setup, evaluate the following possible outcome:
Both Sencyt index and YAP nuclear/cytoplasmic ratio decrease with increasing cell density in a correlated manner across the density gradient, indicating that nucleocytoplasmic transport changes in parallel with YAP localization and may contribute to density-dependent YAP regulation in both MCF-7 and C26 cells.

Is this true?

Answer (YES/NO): NO